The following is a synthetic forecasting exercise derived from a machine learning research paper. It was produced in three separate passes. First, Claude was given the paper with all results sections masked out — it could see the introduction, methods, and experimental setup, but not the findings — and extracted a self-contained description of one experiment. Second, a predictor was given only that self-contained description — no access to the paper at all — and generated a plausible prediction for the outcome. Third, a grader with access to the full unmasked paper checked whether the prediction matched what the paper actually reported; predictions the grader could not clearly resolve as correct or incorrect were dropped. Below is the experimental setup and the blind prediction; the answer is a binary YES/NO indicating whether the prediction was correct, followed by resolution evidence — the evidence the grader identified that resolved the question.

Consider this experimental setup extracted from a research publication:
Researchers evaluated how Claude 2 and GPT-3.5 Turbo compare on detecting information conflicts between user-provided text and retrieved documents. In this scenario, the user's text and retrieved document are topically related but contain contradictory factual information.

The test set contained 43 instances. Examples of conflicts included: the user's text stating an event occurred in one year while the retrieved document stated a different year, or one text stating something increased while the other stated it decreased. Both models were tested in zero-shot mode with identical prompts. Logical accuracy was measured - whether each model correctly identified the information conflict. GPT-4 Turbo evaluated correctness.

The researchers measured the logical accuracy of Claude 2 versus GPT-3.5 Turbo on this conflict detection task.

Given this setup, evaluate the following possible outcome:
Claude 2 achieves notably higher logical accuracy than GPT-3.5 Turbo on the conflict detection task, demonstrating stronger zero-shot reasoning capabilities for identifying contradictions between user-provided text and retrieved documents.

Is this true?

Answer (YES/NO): YES